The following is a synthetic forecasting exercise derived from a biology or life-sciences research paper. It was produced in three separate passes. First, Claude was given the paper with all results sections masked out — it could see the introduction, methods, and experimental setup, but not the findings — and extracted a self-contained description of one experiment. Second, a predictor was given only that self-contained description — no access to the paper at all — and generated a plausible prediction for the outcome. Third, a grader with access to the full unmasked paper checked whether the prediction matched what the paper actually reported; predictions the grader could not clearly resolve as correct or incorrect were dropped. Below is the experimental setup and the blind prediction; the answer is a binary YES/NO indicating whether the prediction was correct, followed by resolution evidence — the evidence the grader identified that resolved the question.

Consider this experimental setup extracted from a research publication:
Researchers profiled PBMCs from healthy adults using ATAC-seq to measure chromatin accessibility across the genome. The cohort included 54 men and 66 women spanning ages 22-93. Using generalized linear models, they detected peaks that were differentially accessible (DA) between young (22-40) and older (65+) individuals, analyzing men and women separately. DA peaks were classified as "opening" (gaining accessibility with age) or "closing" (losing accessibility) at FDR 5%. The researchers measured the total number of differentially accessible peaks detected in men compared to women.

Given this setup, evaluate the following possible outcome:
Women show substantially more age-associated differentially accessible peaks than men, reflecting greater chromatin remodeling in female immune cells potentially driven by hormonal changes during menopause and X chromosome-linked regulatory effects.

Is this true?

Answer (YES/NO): NO